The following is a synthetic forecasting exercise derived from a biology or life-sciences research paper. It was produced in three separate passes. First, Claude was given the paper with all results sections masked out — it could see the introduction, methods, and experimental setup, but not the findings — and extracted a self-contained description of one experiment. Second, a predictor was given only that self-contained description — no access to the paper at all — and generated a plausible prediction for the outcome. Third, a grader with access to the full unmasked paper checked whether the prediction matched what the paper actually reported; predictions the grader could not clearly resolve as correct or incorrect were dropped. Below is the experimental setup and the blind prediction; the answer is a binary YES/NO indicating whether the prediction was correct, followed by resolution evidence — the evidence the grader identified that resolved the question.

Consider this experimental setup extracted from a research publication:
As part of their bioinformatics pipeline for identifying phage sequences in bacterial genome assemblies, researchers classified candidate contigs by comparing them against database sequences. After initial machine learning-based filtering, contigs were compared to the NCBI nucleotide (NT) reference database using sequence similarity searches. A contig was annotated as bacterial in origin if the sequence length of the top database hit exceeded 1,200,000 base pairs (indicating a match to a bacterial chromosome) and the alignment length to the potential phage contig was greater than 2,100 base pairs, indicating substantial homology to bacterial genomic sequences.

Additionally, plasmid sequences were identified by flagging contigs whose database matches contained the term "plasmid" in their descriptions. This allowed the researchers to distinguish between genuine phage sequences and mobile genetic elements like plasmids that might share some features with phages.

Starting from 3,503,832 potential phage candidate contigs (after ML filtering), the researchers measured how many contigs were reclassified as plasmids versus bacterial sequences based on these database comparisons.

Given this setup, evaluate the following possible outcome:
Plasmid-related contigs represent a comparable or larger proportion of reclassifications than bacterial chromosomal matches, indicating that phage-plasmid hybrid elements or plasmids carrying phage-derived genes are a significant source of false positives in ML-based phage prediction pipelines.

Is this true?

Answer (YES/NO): NO